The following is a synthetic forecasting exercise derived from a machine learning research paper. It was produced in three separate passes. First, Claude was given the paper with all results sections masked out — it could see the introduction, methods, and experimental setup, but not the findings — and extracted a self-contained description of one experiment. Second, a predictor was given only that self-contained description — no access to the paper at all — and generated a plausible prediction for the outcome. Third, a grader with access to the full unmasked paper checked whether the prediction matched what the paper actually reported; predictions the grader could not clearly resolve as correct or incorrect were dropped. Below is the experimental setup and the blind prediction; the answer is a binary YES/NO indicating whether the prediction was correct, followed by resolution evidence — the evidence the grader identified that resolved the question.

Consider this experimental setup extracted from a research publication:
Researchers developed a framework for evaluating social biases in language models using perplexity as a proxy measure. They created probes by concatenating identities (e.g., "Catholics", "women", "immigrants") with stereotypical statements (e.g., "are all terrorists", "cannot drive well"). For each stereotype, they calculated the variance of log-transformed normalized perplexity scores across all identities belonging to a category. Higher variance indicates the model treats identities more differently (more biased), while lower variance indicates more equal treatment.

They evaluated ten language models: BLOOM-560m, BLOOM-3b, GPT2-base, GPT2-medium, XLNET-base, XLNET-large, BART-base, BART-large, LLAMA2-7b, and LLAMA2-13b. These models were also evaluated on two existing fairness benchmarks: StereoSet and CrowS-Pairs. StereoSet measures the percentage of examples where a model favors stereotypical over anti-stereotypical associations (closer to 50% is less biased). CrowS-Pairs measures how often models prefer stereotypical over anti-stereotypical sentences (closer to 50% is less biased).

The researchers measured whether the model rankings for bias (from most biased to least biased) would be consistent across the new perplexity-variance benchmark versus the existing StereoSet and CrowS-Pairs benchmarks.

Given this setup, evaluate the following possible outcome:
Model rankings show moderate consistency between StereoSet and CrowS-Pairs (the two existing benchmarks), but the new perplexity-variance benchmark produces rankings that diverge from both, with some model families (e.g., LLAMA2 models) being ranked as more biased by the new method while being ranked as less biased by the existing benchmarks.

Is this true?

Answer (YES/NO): NO